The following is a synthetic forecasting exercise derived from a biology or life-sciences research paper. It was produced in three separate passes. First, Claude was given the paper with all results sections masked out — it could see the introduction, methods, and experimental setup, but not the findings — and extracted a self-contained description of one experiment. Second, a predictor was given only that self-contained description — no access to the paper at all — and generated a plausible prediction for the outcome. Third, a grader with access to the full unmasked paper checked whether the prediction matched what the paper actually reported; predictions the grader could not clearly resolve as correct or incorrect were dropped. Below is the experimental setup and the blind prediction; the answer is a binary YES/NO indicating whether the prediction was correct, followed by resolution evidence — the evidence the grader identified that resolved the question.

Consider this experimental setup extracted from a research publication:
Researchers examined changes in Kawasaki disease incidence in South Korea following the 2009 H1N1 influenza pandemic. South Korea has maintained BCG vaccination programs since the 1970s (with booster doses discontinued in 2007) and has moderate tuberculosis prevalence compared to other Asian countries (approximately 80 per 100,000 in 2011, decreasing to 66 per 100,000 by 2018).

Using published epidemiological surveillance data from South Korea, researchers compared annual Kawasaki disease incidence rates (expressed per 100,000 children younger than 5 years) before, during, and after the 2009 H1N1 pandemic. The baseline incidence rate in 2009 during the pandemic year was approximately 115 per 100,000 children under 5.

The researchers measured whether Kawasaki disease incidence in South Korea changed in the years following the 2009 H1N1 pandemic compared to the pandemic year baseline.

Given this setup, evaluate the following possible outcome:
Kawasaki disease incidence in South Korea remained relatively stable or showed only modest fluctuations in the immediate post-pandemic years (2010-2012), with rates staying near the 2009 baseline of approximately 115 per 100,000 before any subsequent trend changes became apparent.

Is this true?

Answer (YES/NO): NO